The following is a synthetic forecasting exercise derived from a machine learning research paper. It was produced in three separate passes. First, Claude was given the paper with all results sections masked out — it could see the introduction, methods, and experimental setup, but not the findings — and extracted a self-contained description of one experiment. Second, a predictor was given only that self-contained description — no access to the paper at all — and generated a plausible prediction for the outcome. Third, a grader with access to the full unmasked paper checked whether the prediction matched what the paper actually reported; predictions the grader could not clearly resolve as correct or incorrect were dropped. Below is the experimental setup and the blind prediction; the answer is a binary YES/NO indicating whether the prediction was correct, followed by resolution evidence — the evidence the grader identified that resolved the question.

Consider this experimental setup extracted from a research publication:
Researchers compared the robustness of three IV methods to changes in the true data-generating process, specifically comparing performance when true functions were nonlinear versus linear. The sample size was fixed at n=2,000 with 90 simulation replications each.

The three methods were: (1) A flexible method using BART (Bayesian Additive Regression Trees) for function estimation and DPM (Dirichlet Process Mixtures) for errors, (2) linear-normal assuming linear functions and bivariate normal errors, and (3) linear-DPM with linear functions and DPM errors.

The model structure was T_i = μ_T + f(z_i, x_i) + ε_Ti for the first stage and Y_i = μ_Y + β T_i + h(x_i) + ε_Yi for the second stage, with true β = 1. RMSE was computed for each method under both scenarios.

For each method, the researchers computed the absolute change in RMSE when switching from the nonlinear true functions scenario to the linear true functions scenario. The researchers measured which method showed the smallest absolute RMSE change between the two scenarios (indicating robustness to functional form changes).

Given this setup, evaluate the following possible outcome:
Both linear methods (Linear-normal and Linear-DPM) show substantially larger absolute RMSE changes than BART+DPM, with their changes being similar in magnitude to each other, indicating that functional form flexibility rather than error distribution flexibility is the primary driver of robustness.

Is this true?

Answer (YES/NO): YES